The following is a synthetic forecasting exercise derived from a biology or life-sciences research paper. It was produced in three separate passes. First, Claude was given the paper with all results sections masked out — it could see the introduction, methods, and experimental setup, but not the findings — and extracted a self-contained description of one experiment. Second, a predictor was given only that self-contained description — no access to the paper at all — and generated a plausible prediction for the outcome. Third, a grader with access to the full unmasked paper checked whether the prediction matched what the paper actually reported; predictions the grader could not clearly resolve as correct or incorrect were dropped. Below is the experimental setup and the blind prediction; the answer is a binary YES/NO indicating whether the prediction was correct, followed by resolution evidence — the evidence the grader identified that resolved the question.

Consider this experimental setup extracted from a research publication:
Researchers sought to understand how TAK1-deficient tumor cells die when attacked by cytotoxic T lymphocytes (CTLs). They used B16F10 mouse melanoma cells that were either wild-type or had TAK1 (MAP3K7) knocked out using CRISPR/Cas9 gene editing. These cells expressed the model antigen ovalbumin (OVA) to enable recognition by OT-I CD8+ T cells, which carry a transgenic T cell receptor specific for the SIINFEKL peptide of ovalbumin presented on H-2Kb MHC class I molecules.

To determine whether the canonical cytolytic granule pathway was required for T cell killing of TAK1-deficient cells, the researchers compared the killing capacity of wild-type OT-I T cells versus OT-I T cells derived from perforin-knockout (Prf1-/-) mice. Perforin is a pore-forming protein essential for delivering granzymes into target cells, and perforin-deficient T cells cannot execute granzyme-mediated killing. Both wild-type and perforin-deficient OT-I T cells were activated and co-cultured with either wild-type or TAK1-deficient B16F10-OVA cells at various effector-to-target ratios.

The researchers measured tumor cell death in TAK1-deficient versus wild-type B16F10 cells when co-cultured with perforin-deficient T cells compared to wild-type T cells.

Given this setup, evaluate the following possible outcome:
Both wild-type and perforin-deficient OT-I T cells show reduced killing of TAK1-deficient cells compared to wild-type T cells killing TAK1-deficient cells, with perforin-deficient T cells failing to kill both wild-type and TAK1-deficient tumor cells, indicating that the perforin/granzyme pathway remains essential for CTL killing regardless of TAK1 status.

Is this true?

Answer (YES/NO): NO